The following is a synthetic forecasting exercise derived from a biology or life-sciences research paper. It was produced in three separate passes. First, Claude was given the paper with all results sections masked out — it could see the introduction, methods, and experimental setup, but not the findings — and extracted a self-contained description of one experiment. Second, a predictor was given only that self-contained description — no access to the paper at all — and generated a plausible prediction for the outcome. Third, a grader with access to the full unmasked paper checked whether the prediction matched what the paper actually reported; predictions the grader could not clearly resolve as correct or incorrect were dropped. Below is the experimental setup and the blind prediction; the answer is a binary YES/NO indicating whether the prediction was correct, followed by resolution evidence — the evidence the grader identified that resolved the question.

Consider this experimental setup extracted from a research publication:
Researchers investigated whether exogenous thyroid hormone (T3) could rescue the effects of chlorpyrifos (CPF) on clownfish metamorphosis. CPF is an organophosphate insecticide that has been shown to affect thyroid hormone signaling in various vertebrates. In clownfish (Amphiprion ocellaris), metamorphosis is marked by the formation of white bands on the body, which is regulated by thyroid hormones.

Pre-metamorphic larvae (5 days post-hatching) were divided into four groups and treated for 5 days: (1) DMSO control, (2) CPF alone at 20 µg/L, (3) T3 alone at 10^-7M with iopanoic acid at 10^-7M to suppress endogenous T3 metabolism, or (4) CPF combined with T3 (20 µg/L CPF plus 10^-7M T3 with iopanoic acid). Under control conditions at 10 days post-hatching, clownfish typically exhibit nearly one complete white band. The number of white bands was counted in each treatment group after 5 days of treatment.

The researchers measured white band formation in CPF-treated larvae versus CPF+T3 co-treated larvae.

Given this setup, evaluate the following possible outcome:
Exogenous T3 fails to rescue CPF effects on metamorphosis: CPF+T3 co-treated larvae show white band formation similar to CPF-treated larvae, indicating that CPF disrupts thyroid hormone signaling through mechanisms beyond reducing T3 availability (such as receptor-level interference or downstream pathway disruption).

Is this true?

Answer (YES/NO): NO